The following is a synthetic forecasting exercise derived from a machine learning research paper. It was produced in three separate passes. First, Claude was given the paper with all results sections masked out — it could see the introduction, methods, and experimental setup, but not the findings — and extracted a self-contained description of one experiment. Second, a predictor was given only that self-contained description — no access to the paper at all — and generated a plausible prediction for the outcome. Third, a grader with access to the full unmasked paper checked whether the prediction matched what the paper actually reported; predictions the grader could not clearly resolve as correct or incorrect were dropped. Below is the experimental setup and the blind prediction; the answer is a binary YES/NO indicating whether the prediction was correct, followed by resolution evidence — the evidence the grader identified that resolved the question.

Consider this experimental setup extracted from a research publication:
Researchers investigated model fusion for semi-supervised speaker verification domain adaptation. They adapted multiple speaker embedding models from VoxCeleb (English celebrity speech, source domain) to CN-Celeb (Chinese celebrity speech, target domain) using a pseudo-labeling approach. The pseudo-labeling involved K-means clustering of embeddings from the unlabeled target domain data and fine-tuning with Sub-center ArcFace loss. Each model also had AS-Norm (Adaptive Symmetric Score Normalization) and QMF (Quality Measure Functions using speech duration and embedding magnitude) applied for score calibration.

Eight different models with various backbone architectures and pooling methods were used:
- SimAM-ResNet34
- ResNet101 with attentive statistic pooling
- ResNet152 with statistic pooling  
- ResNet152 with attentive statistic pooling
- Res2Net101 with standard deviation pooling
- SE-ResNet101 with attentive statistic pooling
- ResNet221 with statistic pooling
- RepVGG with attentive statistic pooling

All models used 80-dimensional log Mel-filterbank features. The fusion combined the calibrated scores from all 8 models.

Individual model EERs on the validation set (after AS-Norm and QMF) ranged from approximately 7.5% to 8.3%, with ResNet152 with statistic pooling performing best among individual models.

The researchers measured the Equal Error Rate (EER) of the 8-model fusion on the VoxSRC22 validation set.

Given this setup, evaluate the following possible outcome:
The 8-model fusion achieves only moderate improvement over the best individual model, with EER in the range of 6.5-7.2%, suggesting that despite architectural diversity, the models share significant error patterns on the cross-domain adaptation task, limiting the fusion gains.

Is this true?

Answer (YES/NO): YES